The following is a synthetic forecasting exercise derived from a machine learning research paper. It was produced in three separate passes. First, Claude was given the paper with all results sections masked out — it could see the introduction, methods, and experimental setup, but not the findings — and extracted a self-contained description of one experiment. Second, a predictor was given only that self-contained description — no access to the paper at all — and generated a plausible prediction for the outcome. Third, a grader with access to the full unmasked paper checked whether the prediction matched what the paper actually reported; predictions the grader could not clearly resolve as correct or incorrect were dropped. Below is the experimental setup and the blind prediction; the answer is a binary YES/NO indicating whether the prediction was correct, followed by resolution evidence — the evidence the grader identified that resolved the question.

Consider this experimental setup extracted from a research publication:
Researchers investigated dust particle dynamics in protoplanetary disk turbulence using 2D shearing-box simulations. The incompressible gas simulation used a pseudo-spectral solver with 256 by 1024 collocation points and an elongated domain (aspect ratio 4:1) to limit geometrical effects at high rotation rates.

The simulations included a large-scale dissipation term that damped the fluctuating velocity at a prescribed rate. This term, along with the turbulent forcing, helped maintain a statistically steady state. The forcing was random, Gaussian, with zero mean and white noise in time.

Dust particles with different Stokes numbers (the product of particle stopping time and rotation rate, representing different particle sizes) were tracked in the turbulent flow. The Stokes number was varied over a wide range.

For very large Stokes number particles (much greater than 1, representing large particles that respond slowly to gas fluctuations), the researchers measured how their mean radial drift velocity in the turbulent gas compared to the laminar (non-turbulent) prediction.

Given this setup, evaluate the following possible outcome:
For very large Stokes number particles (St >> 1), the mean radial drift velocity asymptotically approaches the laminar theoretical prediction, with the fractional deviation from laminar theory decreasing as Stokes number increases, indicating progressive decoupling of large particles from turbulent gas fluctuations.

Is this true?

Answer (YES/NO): YES